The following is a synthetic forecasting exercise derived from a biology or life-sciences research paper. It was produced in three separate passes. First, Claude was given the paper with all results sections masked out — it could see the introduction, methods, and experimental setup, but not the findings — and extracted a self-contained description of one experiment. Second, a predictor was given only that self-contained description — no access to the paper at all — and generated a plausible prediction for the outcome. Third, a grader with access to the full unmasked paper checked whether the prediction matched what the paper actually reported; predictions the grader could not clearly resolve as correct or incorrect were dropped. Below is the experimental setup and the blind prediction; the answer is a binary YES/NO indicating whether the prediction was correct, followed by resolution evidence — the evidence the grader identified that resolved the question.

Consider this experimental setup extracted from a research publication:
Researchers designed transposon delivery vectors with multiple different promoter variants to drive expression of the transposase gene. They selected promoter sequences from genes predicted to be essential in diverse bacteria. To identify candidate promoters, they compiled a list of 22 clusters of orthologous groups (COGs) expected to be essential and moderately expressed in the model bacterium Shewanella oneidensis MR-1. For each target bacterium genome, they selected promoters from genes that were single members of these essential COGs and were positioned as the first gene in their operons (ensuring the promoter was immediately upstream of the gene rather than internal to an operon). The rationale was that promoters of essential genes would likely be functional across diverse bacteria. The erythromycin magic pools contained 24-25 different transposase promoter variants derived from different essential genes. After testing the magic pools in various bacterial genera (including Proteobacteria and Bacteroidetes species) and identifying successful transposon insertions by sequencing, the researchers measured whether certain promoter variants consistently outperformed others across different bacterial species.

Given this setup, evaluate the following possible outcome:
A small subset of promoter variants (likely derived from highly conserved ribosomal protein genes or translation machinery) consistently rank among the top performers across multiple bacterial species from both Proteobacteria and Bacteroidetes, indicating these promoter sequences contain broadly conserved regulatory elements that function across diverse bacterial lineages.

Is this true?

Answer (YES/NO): NO